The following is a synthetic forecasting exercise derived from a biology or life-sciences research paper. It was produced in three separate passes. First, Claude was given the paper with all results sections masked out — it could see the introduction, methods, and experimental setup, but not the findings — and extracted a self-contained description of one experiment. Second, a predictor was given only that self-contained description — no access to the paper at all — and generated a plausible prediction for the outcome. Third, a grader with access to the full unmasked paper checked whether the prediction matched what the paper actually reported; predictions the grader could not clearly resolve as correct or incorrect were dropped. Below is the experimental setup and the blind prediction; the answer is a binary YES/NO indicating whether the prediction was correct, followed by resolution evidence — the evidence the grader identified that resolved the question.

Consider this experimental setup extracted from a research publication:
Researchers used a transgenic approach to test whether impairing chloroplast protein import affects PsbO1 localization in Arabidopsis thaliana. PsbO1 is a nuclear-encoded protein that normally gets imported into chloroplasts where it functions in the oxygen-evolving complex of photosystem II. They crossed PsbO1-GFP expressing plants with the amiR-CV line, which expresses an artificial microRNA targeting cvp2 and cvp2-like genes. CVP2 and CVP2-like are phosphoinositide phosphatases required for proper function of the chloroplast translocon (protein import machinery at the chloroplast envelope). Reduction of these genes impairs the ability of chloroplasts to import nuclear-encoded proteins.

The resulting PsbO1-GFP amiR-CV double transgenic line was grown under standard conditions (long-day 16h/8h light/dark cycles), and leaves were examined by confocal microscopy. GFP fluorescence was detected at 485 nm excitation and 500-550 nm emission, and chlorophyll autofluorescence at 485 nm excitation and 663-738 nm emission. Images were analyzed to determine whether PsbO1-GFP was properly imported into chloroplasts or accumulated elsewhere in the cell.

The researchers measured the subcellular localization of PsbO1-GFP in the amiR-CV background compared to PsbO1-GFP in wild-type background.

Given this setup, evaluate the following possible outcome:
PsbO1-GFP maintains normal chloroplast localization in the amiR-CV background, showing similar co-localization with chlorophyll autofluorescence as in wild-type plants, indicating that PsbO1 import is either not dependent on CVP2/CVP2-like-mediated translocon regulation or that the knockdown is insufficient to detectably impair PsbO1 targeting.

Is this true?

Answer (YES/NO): NO